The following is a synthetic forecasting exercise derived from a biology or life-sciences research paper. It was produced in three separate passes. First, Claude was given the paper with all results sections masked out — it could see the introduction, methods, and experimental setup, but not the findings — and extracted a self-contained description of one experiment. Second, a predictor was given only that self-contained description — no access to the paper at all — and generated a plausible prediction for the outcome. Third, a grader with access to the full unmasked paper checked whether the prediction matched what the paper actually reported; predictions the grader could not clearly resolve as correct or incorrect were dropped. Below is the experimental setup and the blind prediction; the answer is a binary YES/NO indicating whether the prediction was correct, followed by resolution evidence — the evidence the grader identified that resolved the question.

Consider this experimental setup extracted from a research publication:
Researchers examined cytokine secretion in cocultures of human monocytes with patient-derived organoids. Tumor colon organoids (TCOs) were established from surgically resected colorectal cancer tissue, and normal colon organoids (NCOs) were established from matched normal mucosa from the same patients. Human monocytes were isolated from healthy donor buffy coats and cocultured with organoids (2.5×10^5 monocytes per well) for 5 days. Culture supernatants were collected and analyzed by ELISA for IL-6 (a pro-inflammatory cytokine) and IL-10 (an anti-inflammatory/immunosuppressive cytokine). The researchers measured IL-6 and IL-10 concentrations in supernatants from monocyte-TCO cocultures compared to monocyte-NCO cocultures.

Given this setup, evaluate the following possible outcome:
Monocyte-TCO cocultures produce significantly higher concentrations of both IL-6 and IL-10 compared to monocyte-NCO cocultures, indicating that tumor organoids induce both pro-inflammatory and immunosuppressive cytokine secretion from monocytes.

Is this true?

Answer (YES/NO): YES